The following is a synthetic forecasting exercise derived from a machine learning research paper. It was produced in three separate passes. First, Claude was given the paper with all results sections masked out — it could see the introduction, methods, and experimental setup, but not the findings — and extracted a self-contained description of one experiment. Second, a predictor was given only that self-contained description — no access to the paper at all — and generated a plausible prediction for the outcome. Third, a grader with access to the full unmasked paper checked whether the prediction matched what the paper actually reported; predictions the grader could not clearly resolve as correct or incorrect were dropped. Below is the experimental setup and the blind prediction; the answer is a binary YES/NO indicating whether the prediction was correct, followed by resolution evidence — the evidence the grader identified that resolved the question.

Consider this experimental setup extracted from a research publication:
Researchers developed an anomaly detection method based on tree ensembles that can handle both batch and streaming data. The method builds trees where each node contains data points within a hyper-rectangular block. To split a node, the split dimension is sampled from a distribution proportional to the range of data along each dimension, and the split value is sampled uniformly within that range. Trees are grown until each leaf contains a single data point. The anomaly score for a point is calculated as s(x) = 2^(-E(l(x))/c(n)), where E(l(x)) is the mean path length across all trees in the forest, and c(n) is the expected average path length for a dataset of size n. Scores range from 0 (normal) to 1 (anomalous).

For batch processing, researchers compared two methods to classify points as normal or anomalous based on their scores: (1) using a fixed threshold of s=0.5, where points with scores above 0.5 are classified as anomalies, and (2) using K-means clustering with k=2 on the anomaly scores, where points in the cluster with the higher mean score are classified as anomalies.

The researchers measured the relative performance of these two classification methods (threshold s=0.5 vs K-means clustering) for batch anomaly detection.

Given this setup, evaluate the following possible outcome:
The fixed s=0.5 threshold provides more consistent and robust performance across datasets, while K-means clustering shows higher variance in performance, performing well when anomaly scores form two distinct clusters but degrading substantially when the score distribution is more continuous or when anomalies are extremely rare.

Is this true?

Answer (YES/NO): NO